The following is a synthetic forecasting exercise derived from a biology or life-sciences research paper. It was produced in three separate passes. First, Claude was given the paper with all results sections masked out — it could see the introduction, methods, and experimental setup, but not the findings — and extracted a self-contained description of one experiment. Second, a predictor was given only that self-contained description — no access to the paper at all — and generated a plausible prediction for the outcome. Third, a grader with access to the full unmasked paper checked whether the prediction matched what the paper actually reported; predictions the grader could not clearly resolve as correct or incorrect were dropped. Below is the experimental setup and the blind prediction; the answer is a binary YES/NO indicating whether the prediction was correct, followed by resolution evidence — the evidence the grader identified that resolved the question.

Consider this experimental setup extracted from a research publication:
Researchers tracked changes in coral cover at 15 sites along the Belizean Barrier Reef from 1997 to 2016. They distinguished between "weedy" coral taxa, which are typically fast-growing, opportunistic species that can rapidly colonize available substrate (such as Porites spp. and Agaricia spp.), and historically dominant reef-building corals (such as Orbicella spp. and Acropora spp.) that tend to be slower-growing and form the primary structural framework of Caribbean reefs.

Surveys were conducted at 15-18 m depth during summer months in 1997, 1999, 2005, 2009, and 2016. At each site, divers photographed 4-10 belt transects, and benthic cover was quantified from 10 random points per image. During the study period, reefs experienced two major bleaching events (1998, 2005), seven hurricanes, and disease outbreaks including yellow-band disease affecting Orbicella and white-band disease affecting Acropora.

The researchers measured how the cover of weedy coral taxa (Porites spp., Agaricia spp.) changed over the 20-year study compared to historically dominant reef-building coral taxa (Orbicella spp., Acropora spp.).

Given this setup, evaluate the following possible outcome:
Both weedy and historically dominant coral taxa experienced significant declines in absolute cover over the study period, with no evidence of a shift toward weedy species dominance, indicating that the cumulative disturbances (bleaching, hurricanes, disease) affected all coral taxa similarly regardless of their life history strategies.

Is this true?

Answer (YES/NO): NO